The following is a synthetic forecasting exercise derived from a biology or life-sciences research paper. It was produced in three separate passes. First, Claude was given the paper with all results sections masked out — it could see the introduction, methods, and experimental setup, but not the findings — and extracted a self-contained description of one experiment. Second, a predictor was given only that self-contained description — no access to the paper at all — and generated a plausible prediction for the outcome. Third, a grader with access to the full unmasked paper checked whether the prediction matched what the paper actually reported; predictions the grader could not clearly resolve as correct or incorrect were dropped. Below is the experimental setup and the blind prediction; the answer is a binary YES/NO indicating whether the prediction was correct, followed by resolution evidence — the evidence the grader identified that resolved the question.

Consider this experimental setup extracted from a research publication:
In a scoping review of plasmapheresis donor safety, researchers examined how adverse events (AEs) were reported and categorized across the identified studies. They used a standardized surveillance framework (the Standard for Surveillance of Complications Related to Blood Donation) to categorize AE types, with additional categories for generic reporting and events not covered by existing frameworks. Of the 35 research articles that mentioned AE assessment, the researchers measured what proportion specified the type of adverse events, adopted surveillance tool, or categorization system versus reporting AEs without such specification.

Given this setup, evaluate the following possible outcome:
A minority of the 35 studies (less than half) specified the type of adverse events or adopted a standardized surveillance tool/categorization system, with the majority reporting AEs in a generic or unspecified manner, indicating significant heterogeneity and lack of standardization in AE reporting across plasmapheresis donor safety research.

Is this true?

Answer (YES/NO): NO